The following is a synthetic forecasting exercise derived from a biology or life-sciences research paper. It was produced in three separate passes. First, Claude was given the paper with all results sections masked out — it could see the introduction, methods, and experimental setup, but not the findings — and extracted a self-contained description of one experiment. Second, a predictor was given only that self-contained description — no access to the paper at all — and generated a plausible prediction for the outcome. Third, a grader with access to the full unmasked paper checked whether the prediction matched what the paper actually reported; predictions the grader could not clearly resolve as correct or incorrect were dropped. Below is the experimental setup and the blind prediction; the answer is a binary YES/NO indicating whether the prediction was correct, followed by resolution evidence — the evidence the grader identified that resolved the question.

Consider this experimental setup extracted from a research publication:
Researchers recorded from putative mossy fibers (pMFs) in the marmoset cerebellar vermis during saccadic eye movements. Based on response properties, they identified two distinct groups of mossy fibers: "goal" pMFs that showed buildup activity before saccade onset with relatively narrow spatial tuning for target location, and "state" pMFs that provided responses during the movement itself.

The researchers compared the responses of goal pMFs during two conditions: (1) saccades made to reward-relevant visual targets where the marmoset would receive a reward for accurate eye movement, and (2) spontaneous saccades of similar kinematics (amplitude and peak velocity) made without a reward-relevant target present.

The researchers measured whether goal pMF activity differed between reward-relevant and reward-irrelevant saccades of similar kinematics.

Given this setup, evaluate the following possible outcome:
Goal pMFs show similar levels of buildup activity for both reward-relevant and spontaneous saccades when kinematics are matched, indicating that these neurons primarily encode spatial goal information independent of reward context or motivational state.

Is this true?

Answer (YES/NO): NO